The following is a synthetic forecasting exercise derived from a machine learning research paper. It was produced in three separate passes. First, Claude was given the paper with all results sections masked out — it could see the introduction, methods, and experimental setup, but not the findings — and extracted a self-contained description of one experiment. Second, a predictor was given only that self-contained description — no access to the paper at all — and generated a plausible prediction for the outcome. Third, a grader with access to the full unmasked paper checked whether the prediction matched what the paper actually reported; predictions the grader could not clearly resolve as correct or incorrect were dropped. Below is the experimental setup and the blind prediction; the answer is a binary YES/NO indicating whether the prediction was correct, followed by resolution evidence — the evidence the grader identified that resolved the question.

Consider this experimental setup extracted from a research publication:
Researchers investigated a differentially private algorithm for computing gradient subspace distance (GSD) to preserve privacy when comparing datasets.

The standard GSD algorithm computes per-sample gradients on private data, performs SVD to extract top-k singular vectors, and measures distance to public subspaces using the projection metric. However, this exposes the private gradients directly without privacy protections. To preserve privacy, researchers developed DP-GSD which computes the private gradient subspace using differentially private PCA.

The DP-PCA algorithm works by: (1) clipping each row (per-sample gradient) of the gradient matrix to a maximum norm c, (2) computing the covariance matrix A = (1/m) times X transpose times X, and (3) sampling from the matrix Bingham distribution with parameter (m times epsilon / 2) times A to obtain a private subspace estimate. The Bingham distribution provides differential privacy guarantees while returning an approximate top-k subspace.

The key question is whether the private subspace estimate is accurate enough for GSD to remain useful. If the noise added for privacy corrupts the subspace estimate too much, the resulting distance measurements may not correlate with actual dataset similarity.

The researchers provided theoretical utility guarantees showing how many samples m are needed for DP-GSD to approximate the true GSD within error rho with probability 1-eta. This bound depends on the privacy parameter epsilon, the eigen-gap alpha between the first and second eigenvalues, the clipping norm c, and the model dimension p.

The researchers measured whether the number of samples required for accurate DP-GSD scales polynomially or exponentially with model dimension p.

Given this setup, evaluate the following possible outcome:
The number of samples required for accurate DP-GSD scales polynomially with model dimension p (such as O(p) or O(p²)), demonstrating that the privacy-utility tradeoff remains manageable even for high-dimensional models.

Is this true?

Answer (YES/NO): YES